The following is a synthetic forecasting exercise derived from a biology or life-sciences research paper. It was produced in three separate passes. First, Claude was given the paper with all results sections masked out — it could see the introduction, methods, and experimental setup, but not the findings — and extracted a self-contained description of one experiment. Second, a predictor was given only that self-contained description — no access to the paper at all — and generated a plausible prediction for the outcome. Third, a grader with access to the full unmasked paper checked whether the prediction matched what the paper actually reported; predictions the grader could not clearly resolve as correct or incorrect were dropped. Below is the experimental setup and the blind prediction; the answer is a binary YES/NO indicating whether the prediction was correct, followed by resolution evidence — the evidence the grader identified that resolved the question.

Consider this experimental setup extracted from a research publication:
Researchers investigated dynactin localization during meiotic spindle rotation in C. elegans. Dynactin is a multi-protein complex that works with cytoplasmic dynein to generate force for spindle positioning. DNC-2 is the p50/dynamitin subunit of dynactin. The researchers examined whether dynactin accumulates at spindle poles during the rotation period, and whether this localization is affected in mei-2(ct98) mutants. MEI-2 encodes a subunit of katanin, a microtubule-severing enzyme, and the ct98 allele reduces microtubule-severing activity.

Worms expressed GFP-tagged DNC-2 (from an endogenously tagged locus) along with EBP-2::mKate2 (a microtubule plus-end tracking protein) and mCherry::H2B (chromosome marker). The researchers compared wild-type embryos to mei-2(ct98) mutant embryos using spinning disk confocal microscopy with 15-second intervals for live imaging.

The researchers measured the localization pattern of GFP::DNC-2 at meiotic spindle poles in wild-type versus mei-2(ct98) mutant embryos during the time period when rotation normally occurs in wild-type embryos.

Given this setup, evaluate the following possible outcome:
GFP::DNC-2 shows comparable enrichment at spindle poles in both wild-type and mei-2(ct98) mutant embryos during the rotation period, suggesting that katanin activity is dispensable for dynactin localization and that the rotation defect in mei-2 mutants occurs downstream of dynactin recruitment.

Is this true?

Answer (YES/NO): YES